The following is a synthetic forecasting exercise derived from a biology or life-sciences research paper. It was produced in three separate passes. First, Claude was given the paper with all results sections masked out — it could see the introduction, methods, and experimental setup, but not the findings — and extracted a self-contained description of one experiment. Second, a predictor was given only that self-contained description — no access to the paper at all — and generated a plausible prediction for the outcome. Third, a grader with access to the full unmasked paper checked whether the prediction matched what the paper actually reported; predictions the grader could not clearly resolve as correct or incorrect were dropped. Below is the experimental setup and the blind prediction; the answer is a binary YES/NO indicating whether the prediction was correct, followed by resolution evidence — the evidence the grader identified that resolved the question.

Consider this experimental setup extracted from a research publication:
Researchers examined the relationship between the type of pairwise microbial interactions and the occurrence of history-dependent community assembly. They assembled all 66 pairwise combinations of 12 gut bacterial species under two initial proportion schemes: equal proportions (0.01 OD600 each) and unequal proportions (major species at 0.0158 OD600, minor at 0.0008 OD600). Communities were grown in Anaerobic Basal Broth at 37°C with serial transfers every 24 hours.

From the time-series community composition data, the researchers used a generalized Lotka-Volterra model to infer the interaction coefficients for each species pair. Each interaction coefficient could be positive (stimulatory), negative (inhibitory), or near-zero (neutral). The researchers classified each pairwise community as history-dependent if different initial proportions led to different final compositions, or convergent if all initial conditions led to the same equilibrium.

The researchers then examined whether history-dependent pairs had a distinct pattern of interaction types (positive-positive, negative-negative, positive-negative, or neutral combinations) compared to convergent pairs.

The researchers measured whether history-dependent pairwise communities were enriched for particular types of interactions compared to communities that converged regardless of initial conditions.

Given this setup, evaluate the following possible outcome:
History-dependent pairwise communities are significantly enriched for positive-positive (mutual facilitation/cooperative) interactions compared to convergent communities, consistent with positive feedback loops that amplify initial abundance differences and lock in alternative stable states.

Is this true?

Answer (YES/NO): NO